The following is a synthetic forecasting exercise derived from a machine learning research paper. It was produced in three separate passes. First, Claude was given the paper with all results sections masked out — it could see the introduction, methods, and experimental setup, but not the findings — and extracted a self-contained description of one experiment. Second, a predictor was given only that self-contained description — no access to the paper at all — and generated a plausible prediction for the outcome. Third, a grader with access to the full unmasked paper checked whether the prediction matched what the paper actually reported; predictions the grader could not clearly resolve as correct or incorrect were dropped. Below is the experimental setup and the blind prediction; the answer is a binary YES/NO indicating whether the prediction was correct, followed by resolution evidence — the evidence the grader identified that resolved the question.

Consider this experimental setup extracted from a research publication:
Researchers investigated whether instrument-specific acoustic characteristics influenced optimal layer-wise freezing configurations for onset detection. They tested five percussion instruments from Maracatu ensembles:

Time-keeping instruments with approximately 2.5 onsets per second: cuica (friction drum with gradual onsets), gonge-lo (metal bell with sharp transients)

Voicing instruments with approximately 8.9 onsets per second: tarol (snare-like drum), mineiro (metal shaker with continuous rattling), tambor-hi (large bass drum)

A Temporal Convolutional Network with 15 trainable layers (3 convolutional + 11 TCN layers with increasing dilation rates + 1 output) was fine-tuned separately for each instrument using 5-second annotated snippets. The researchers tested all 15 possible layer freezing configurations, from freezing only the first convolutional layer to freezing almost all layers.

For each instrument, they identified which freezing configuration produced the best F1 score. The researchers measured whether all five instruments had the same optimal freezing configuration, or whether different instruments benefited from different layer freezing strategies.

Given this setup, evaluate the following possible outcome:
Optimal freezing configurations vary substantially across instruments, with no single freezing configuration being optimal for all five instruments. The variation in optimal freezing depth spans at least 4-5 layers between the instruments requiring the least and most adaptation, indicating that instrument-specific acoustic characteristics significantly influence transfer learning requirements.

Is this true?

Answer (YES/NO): YES